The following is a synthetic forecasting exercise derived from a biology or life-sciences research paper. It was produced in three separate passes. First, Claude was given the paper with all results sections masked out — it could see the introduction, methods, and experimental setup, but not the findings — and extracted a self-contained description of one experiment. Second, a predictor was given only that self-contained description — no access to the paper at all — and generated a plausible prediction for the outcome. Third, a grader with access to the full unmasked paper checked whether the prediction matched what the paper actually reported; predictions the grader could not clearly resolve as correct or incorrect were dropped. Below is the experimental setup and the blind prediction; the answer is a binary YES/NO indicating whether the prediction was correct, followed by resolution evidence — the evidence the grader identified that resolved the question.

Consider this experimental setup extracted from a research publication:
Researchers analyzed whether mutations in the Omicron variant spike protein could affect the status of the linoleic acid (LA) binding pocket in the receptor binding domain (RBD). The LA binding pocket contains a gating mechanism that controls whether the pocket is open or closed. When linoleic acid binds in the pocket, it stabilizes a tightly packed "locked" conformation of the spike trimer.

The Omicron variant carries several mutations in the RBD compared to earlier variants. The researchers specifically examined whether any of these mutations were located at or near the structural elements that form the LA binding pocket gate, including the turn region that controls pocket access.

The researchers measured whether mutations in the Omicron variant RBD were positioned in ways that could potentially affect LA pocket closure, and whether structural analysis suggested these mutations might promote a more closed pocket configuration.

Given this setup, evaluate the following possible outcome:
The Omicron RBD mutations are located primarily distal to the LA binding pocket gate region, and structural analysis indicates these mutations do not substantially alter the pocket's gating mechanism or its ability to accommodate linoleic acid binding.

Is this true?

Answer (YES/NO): NO